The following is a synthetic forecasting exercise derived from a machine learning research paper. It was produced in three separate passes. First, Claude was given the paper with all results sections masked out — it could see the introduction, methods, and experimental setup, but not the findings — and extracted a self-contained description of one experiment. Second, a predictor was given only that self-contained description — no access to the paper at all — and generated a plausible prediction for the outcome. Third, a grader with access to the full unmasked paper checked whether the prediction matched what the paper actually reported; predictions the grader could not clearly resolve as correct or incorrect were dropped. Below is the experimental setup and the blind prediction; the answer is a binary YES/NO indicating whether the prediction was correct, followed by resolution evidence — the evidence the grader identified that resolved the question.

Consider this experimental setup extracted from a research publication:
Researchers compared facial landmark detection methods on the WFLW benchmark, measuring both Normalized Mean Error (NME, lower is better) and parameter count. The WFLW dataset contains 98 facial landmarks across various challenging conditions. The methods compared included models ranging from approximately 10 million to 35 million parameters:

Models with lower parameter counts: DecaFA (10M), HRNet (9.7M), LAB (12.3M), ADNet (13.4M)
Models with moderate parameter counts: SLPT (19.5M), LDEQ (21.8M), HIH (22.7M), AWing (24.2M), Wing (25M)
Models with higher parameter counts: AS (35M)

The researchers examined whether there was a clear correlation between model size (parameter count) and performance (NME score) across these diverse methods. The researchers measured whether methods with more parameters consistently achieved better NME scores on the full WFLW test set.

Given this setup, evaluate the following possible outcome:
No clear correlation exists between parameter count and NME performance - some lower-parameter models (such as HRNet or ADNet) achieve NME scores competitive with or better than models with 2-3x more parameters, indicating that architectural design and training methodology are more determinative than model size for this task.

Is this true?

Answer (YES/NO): YES